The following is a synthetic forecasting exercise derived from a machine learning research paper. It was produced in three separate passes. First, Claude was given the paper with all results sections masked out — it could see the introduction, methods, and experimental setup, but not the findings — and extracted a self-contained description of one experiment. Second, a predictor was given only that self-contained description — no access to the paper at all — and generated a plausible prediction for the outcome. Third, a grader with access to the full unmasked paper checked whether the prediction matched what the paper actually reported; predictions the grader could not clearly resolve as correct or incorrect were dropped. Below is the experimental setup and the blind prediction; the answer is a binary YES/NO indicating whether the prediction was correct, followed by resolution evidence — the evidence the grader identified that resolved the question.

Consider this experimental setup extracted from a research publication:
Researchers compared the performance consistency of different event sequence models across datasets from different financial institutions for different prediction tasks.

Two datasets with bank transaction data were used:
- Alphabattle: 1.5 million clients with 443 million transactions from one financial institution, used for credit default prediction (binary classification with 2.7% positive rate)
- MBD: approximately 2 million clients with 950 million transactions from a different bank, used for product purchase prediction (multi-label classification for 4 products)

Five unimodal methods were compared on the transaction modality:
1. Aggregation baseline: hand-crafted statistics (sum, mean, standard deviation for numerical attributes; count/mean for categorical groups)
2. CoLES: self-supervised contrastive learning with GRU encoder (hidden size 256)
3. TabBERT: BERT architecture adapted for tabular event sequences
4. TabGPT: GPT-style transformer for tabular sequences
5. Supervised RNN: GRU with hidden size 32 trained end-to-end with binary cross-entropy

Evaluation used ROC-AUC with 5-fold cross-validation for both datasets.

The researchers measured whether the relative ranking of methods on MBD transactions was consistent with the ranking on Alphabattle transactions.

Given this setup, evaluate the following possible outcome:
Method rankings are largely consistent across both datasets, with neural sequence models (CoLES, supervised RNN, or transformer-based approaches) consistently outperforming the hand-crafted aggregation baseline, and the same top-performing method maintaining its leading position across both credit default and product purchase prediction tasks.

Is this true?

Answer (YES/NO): NO